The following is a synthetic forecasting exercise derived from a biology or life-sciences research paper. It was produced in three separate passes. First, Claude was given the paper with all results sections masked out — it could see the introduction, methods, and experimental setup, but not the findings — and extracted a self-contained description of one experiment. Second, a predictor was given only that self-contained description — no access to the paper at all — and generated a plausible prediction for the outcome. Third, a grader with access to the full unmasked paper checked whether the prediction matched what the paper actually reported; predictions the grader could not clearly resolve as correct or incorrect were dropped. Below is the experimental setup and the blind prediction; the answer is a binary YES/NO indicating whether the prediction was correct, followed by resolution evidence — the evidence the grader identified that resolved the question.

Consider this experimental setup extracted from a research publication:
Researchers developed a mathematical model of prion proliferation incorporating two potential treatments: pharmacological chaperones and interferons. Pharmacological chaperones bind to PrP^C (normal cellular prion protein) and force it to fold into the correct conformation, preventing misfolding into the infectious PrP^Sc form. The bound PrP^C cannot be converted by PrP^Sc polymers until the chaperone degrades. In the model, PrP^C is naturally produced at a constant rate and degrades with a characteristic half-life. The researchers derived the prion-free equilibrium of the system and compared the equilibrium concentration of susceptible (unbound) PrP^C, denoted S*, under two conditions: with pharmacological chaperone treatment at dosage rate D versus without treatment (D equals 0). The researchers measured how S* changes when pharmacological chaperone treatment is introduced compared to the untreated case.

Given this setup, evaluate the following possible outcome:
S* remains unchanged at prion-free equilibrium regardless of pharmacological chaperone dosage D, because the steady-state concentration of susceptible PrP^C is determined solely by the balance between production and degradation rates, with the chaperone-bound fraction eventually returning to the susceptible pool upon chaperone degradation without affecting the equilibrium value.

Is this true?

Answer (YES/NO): NO